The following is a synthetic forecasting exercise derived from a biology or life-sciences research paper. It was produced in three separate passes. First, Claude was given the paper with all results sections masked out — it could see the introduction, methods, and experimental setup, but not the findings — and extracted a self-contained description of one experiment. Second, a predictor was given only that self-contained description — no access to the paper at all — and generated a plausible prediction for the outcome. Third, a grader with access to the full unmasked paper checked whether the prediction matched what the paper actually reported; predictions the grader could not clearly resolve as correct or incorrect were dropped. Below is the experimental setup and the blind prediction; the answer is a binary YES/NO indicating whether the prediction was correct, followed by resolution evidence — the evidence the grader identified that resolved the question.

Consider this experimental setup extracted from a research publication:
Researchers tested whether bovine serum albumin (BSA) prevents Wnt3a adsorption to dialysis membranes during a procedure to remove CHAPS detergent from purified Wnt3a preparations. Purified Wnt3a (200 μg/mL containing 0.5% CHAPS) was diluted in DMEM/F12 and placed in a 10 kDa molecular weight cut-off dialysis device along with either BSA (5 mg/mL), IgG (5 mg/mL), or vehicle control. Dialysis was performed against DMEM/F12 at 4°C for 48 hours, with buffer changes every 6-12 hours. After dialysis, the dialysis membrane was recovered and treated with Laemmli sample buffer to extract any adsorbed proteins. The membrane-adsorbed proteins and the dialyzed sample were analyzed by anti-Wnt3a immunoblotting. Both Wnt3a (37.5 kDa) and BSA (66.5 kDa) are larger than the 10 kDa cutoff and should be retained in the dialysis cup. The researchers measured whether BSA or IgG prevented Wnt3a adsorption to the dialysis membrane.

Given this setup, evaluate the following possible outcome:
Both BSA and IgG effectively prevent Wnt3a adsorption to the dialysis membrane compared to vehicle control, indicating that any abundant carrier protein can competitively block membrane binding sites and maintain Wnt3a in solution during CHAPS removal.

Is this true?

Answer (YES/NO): NO